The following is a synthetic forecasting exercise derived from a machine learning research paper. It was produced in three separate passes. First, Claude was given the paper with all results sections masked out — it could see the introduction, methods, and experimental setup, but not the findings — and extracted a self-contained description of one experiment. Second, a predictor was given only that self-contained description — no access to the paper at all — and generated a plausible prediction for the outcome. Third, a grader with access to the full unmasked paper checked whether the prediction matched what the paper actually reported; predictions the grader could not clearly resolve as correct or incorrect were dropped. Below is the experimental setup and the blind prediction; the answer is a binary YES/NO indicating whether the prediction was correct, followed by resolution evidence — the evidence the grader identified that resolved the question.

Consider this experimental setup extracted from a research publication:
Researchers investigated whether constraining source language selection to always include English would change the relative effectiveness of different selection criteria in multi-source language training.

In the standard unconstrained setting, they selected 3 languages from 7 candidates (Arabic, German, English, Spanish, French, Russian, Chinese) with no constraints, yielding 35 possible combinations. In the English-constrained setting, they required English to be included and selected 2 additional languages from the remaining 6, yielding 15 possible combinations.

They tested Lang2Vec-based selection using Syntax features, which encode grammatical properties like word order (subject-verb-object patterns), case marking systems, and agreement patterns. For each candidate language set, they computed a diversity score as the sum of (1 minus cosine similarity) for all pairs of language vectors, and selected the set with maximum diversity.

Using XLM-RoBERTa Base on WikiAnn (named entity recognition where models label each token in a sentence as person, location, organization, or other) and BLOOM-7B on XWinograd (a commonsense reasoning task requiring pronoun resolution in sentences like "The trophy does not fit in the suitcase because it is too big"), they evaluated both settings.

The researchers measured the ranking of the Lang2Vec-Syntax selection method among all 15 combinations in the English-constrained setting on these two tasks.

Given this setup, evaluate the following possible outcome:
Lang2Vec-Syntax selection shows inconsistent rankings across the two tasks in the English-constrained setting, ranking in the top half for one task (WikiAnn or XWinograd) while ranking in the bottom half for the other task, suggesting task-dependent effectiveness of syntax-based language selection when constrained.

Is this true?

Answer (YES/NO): NO